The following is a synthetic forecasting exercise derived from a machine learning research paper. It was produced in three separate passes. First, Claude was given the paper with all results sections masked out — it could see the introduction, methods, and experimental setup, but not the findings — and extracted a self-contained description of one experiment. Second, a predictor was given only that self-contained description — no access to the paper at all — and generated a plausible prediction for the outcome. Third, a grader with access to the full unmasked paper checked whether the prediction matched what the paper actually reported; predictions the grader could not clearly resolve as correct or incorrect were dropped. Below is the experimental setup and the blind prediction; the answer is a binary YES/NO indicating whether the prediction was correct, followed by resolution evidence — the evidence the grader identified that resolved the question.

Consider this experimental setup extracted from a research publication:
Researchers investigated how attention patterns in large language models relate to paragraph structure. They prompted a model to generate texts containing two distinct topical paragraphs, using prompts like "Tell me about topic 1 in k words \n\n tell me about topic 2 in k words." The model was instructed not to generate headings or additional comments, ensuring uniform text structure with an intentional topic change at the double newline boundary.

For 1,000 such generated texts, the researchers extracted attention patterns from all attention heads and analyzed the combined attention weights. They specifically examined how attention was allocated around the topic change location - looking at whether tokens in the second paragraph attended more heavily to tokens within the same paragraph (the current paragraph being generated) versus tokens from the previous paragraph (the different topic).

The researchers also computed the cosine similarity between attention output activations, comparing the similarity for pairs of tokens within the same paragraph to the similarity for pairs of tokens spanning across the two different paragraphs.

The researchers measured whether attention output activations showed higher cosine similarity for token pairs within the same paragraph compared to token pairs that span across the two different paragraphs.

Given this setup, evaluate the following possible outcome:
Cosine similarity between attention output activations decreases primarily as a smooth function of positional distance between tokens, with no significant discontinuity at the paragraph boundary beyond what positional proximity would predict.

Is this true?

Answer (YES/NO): NO